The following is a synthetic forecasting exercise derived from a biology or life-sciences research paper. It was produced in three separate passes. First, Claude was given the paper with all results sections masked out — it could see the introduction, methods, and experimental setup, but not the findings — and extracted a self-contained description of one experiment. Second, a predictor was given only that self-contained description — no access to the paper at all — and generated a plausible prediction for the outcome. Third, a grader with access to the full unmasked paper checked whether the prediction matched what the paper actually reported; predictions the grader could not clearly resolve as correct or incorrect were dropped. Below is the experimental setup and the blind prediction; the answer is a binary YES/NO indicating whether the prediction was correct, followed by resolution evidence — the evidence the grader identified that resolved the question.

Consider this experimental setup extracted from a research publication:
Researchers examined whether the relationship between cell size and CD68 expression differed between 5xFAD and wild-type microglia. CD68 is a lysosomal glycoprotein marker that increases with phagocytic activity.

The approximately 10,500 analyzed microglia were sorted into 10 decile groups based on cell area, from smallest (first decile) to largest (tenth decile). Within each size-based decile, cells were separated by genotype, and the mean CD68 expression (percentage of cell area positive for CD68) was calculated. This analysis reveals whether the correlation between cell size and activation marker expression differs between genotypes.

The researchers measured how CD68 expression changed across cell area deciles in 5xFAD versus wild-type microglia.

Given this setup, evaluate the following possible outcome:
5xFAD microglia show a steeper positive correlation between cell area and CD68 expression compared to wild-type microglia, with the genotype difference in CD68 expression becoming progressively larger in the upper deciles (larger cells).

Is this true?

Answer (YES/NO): NO